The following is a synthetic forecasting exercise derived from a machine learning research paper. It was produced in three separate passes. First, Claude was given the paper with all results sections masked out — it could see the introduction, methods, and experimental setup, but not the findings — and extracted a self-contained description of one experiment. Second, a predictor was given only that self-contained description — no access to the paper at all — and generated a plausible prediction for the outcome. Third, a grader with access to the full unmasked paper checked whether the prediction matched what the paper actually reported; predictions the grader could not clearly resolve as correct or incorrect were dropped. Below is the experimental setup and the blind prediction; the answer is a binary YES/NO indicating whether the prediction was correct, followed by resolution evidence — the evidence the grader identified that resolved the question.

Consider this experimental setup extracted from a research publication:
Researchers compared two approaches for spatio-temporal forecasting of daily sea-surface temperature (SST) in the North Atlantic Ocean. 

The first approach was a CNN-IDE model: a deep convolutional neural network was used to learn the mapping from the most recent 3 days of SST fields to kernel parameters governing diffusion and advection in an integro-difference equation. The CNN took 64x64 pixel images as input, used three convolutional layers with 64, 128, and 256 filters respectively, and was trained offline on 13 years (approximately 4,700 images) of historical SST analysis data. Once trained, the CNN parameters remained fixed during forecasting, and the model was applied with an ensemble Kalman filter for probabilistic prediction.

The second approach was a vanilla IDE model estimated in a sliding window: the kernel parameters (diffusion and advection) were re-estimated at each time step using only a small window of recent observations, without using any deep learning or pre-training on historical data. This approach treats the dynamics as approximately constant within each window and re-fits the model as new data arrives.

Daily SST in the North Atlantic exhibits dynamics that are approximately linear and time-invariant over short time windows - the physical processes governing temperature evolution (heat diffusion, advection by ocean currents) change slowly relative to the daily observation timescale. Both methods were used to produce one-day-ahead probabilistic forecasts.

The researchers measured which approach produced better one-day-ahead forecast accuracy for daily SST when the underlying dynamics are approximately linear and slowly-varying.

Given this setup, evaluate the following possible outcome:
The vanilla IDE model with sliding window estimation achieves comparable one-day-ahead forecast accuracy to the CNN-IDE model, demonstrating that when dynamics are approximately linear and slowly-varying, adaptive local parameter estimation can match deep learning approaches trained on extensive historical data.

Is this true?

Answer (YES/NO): NO